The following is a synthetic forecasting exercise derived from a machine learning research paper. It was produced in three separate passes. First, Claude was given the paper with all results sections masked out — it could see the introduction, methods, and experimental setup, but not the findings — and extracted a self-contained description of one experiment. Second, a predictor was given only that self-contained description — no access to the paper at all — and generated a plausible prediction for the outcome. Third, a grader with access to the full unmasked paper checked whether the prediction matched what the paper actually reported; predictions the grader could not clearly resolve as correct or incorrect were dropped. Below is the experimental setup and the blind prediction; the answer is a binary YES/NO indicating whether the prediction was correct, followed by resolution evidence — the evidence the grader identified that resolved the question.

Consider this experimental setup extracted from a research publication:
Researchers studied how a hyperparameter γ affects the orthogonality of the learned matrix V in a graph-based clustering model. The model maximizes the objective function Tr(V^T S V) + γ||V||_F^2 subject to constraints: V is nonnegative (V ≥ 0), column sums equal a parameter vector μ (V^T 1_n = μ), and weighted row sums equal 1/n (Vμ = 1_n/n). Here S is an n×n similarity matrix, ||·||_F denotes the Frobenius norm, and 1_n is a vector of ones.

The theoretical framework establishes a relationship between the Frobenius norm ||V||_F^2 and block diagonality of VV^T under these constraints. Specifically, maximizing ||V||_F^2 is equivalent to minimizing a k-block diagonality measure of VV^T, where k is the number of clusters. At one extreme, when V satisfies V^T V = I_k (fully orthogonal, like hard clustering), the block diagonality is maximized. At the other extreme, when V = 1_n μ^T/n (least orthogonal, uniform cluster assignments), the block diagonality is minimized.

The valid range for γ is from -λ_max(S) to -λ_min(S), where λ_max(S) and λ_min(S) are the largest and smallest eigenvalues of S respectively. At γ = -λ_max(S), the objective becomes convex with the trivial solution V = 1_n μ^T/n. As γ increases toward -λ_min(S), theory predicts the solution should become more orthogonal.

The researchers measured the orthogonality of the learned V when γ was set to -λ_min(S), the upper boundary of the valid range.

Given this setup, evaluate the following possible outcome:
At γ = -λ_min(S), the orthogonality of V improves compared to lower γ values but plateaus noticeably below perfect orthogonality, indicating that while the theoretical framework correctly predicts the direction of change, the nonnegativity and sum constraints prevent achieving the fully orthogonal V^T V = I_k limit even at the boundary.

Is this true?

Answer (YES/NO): NO